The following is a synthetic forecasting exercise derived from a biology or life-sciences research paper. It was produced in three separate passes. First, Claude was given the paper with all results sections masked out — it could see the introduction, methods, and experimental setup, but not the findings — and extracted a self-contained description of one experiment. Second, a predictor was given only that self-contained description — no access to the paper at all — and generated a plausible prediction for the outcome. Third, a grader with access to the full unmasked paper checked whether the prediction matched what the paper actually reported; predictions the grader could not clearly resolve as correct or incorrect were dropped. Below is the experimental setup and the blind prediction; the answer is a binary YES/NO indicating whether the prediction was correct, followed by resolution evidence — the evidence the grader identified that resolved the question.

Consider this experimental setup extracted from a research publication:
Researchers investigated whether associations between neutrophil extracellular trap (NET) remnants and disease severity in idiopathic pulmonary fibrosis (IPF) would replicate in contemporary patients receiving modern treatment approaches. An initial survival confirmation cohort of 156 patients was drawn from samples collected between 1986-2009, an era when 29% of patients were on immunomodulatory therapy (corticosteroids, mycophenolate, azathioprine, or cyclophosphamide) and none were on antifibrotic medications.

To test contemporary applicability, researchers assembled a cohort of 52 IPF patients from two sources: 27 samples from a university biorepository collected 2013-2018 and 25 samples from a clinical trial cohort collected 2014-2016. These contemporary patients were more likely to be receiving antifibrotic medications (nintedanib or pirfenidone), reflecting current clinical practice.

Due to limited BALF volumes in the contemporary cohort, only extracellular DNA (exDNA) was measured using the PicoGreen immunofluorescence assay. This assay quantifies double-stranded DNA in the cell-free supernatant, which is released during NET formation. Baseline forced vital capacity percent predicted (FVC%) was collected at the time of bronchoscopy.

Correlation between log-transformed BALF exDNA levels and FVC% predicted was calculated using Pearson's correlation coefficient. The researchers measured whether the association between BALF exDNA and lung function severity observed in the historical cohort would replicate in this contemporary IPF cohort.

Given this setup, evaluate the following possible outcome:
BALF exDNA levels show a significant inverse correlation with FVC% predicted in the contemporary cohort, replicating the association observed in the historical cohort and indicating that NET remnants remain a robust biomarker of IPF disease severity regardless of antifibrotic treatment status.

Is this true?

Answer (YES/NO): YES